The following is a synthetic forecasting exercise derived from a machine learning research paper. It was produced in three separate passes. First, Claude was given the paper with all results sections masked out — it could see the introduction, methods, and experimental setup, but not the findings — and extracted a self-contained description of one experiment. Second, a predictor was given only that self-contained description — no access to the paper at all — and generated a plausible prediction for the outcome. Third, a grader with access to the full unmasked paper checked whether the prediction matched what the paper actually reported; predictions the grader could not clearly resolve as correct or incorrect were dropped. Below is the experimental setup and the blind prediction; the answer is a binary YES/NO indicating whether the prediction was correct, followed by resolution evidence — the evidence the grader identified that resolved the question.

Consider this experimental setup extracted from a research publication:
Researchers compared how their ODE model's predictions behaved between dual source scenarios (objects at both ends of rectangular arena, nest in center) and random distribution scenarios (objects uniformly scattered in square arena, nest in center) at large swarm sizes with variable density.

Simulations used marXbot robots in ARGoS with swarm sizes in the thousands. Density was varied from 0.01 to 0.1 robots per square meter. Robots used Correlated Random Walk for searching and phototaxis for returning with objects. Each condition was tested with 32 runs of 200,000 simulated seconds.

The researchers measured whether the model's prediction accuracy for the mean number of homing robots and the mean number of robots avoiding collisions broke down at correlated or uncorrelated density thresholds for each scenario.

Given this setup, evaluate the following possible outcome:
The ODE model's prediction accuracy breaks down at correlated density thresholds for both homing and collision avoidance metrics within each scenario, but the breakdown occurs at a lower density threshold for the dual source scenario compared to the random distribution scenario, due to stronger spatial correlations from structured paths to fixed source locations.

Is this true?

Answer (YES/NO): NO